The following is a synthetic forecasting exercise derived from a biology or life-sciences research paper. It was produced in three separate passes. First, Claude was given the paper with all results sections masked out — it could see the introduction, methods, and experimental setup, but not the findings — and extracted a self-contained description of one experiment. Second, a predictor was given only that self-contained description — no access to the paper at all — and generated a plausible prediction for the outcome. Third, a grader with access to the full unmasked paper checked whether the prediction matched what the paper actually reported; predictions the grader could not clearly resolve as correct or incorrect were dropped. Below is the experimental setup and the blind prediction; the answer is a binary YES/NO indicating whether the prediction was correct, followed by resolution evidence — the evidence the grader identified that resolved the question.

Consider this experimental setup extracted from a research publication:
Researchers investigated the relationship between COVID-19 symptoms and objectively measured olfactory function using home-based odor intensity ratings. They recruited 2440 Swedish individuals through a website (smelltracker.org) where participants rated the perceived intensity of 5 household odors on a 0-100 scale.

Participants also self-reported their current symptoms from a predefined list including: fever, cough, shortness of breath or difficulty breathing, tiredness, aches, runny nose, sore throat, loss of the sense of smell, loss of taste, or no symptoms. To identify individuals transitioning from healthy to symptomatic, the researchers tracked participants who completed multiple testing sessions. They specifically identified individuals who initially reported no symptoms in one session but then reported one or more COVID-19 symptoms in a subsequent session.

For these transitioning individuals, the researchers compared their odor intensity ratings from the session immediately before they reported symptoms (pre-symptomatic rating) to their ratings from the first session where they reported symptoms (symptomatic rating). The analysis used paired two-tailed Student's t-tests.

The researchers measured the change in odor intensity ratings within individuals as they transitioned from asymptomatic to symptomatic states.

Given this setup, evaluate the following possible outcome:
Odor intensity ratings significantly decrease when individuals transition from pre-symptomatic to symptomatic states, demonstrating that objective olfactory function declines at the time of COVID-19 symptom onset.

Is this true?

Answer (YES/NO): YES